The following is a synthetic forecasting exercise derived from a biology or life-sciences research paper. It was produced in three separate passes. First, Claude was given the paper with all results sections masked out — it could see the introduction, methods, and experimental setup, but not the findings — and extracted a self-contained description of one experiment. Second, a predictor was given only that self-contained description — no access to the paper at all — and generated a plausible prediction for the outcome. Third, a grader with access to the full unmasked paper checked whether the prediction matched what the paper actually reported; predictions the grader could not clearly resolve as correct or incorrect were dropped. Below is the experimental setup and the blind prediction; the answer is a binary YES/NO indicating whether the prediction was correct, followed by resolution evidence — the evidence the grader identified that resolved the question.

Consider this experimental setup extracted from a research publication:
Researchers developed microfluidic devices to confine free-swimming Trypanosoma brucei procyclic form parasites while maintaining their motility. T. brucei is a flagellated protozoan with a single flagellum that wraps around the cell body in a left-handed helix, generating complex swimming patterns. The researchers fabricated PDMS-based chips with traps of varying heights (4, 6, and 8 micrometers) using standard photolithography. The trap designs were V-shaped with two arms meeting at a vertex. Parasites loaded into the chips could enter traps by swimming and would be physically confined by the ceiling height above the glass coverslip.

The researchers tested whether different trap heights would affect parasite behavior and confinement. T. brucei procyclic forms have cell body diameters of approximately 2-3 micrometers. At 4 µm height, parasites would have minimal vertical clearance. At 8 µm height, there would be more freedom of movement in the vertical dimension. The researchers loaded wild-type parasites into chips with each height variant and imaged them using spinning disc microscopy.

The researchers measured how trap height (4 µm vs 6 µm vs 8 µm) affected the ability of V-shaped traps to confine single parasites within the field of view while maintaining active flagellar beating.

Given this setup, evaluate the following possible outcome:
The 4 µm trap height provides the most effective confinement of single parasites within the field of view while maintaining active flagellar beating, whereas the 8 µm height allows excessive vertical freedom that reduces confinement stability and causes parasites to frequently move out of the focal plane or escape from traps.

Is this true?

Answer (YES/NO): NO